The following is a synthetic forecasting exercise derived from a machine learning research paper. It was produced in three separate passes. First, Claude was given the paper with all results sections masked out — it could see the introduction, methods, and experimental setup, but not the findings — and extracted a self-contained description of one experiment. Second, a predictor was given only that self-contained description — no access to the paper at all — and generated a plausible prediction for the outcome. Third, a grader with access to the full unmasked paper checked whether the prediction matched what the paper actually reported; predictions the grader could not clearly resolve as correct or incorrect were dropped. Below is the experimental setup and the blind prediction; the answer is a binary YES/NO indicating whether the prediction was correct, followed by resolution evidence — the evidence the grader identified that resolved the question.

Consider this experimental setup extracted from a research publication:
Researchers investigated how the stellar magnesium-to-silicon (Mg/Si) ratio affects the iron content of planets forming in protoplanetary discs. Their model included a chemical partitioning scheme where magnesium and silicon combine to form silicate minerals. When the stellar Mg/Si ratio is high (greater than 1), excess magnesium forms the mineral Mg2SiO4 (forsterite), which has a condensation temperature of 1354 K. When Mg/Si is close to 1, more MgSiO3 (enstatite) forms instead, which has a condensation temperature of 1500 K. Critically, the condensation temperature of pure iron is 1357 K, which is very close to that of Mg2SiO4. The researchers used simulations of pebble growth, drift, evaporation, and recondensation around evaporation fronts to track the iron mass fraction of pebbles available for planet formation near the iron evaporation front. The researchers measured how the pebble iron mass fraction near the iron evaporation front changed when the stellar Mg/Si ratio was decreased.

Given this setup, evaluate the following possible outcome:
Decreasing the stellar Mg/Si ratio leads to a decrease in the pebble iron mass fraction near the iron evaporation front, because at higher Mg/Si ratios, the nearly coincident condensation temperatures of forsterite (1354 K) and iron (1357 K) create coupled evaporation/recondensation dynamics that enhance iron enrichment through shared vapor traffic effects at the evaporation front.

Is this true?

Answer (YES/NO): NO